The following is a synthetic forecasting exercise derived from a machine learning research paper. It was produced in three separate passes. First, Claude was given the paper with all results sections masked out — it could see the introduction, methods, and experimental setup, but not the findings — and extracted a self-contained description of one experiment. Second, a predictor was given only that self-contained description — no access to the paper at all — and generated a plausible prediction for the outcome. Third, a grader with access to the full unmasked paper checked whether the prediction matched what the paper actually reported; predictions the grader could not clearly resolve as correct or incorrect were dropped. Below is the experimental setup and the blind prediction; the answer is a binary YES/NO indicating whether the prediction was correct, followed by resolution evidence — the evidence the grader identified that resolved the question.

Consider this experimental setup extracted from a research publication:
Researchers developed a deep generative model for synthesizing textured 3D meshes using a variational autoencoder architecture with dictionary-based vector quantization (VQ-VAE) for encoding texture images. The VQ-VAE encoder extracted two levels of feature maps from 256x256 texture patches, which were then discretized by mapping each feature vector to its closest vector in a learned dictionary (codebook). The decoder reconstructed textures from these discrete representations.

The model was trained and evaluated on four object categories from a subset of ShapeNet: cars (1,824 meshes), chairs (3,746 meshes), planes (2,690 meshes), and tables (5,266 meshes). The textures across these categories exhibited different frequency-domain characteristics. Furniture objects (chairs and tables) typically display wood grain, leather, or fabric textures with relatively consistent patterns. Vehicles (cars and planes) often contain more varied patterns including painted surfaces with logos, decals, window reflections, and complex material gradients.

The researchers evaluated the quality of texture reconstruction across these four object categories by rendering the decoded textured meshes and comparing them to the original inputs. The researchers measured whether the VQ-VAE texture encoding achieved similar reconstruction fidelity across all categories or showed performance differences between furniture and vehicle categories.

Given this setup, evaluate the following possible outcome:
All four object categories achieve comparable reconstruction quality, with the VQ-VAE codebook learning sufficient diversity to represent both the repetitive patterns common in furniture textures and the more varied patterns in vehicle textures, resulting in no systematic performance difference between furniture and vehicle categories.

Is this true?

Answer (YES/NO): NO